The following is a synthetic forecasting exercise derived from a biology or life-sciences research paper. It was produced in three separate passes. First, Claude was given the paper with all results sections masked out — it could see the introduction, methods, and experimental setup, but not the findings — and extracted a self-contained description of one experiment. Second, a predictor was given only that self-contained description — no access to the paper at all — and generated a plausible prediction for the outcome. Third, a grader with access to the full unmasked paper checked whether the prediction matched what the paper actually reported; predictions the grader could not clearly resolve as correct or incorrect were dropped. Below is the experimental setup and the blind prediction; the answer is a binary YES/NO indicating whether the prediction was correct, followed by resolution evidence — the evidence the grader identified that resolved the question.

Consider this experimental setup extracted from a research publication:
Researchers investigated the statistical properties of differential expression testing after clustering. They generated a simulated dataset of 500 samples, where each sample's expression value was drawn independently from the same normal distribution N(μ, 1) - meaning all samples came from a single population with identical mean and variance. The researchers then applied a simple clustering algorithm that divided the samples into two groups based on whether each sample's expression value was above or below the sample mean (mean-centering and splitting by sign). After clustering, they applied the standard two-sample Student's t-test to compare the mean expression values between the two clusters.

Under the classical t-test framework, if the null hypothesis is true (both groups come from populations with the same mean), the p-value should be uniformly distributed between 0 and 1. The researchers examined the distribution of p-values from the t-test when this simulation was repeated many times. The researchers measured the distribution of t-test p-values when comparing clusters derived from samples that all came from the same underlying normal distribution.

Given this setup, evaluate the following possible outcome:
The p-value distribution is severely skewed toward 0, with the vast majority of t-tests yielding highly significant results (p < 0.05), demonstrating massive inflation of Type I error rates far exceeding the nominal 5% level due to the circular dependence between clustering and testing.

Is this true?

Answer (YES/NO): YES